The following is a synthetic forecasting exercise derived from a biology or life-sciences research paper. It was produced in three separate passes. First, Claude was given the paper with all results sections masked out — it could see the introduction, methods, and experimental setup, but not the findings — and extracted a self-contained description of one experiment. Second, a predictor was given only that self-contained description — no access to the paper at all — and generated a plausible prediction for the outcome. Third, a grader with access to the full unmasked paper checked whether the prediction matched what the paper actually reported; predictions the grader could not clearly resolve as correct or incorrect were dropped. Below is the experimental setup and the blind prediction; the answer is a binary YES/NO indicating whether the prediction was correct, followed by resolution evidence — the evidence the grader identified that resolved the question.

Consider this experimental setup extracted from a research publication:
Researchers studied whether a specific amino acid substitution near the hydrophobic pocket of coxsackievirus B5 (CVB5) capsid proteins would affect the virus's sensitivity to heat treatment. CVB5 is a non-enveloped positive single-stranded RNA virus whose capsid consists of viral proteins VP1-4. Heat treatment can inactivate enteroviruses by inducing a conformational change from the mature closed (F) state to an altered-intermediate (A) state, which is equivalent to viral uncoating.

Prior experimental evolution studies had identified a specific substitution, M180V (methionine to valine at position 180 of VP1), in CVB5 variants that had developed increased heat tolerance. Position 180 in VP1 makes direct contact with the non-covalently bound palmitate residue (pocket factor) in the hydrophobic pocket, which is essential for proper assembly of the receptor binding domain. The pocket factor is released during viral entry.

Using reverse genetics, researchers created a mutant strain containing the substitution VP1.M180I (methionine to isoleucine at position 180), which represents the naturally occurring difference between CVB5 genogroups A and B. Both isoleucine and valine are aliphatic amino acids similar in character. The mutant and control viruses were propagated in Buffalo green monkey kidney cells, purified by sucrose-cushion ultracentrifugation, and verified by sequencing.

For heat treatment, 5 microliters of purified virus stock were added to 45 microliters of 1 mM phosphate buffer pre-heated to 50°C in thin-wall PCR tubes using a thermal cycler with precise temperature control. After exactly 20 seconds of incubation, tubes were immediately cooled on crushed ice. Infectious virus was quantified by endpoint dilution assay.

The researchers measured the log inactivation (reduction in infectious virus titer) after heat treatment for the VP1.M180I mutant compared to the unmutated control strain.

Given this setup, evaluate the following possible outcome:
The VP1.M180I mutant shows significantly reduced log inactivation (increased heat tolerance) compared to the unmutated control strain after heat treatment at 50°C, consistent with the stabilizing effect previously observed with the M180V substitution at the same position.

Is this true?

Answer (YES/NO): NO